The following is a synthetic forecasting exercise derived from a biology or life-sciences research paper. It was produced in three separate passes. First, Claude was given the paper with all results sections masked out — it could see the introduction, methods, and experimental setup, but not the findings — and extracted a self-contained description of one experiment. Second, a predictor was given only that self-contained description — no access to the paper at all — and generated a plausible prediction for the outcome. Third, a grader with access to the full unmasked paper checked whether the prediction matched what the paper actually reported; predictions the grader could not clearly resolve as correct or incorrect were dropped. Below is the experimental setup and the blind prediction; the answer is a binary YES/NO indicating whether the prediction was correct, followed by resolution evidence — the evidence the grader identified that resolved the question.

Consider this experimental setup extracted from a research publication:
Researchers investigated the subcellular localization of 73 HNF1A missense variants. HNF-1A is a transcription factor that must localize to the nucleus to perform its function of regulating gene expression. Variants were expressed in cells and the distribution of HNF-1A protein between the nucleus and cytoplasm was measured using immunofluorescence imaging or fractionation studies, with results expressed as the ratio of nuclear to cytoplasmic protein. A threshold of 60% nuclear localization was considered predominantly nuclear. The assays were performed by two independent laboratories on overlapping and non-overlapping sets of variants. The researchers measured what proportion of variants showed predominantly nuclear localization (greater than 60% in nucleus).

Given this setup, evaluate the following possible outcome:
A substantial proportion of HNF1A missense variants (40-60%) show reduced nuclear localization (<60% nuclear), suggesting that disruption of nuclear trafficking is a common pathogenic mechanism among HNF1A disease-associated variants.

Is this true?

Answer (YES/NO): NO